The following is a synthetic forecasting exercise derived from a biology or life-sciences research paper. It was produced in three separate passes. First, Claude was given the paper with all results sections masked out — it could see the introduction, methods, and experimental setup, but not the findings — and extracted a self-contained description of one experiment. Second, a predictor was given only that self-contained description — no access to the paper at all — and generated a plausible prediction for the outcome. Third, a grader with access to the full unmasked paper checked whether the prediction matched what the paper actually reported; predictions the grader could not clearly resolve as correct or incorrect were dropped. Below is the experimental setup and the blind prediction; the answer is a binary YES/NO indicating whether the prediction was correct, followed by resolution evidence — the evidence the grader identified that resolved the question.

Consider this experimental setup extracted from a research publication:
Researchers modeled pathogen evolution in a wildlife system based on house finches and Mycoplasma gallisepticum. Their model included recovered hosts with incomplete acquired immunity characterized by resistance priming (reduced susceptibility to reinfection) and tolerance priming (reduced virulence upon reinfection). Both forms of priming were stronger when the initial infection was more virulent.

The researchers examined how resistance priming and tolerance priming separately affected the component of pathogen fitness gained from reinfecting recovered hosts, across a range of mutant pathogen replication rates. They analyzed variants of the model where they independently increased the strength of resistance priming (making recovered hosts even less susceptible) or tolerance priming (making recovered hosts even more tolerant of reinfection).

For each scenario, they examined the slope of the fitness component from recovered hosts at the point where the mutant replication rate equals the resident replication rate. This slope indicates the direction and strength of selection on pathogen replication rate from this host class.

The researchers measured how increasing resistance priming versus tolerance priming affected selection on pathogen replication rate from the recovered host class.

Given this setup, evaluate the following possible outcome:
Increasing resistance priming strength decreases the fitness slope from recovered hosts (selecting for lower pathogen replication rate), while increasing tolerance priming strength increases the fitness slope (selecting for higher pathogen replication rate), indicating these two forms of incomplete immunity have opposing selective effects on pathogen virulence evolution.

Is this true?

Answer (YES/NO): NO